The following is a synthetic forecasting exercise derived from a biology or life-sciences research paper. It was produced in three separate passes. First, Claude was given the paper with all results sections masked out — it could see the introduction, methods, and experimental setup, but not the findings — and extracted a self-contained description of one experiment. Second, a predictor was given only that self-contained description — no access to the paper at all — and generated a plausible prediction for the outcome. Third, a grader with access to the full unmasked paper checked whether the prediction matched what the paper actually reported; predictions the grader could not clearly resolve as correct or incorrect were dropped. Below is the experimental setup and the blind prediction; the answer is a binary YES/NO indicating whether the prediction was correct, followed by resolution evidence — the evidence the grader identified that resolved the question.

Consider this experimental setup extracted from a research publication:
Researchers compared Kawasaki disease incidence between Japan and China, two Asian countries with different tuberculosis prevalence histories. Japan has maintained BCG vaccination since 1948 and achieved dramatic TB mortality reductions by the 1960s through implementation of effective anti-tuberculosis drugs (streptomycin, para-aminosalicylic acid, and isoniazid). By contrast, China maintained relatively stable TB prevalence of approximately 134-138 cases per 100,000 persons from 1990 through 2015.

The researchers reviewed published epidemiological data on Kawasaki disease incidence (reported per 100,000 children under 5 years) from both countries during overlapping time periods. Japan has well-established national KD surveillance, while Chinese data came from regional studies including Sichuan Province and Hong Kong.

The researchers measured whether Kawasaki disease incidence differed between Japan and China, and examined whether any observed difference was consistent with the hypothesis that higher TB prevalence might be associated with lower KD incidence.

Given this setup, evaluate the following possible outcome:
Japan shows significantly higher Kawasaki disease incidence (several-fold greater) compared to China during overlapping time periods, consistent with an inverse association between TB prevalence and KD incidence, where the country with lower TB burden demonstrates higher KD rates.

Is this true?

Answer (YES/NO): YES